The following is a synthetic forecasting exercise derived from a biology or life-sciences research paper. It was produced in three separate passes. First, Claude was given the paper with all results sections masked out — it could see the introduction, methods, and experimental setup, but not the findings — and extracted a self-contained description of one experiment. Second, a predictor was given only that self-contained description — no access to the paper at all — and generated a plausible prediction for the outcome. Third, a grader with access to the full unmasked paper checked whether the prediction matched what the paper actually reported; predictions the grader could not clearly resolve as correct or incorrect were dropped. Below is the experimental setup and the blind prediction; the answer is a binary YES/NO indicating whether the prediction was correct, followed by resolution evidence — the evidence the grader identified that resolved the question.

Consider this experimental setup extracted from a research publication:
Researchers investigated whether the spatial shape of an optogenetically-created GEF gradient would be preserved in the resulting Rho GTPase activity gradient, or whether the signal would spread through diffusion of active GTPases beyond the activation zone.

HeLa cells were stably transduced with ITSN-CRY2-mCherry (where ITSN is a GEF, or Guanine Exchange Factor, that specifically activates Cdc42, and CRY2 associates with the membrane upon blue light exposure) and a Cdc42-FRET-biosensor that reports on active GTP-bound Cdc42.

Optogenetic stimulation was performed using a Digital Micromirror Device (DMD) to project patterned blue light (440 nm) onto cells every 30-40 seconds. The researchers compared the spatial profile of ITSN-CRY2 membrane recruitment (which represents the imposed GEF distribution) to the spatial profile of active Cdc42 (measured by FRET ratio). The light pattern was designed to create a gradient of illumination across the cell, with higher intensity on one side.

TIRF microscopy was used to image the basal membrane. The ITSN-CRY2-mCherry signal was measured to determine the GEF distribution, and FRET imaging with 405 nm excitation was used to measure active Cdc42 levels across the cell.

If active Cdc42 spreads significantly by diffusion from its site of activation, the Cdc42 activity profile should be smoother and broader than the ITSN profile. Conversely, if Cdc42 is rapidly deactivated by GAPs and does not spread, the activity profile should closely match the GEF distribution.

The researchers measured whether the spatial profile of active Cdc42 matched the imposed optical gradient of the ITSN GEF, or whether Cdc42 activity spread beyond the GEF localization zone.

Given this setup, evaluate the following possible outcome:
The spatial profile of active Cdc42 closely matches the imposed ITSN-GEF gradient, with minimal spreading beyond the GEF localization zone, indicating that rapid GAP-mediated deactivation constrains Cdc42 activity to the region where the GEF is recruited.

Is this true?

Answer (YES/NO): YES